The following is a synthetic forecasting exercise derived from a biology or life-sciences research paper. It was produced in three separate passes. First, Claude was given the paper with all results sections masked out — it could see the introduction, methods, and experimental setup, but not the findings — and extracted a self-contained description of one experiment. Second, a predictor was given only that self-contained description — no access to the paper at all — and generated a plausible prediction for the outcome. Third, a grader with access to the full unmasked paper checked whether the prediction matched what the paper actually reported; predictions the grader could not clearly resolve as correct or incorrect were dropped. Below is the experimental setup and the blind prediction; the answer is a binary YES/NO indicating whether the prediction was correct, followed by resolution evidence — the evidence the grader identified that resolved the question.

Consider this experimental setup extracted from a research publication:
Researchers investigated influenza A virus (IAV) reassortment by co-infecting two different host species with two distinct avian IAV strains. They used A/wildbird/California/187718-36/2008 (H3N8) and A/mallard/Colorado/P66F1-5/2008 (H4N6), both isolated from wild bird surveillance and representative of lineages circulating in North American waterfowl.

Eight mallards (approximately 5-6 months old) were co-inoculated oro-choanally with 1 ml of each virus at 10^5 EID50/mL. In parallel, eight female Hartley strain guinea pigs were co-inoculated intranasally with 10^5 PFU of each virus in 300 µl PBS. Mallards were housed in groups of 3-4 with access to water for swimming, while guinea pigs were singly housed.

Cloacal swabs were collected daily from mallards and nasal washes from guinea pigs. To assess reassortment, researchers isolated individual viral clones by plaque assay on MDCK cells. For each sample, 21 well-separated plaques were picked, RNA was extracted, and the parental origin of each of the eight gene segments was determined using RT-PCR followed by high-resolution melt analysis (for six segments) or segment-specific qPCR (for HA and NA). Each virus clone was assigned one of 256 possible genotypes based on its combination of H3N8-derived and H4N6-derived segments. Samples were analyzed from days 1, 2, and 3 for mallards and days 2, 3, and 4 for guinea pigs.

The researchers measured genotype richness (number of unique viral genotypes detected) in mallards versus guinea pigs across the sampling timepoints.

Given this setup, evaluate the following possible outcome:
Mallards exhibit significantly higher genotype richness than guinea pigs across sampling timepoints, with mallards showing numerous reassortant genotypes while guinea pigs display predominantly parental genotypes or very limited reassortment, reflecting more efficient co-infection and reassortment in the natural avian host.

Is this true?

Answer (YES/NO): YES